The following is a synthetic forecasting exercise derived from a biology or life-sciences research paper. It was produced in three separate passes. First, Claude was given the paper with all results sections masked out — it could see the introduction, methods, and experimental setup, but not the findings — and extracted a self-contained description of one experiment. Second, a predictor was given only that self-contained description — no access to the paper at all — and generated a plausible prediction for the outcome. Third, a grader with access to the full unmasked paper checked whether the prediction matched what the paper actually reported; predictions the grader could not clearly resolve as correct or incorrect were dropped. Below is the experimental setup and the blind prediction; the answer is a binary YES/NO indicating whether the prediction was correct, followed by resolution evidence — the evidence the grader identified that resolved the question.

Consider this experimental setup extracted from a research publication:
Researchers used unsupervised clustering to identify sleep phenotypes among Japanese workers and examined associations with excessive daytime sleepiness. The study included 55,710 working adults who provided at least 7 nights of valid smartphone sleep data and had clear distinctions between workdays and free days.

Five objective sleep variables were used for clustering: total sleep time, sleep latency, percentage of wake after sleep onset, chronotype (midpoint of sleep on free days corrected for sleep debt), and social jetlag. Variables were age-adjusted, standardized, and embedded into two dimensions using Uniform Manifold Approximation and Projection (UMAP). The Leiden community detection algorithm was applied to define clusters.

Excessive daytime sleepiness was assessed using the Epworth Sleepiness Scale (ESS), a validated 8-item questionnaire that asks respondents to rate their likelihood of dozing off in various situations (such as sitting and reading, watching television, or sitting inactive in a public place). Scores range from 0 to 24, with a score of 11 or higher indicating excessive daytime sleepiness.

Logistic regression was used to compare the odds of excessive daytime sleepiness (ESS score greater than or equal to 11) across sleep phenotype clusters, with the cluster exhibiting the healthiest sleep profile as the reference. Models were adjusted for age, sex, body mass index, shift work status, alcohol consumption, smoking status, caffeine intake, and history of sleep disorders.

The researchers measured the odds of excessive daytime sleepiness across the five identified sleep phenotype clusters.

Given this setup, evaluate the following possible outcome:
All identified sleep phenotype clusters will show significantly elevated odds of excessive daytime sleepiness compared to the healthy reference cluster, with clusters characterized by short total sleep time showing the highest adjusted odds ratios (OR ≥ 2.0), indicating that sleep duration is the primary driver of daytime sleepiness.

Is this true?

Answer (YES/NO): NO